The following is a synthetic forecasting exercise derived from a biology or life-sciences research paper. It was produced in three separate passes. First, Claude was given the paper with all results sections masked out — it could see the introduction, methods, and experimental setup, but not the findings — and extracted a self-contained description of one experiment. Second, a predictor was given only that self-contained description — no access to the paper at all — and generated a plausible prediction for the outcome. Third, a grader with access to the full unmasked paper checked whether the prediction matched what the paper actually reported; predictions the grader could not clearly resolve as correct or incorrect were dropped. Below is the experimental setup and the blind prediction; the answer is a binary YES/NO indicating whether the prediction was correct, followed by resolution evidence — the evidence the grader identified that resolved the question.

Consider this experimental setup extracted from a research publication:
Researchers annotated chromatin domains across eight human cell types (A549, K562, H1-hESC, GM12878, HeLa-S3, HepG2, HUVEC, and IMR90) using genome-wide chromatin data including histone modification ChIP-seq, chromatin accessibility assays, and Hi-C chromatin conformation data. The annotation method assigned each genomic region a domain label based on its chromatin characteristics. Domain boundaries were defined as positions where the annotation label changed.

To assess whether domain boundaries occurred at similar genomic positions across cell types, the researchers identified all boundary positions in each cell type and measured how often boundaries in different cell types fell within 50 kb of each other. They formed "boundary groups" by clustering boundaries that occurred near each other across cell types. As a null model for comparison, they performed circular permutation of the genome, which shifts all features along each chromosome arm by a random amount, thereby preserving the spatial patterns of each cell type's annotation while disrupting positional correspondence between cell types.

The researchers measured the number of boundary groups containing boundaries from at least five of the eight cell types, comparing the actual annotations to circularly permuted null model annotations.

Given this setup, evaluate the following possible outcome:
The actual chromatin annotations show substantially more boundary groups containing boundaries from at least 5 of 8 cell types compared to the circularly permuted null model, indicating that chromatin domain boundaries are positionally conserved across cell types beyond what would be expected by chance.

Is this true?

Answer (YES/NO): YES